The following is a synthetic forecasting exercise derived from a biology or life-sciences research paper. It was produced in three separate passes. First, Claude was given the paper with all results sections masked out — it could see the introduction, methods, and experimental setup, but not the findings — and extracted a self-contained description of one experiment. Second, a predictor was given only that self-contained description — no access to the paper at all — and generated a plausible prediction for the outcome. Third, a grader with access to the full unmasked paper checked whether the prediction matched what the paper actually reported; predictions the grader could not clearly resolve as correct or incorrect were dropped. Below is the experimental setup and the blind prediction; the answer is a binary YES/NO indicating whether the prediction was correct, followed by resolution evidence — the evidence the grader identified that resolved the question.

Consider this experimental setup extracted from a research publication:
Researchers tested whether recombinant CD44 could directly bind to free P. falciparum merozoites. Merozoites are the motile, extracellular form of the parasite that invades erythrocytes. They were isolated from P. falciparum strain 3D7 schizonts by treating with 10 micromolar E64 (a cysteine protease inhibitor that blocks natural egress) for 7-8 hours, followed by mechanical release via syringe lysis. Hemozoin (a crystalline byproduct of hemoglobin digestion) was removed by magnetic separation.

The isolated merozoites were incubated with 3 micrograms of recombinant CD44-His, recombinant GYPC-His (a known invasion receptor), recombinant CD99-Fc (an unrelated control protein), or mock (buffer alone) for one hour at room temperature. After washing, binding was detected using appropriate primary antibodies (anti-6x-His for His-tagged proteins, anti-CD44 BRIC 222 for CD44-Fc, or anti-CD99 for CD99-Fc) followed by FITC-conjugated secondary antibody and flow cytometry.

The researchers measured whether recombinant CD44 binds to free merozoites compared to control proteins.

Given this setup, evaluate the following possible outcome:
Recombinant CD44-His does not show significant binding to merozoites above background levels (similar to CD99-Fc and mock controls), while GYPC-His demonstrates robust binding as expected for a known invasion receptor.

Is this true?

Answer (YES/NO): NO